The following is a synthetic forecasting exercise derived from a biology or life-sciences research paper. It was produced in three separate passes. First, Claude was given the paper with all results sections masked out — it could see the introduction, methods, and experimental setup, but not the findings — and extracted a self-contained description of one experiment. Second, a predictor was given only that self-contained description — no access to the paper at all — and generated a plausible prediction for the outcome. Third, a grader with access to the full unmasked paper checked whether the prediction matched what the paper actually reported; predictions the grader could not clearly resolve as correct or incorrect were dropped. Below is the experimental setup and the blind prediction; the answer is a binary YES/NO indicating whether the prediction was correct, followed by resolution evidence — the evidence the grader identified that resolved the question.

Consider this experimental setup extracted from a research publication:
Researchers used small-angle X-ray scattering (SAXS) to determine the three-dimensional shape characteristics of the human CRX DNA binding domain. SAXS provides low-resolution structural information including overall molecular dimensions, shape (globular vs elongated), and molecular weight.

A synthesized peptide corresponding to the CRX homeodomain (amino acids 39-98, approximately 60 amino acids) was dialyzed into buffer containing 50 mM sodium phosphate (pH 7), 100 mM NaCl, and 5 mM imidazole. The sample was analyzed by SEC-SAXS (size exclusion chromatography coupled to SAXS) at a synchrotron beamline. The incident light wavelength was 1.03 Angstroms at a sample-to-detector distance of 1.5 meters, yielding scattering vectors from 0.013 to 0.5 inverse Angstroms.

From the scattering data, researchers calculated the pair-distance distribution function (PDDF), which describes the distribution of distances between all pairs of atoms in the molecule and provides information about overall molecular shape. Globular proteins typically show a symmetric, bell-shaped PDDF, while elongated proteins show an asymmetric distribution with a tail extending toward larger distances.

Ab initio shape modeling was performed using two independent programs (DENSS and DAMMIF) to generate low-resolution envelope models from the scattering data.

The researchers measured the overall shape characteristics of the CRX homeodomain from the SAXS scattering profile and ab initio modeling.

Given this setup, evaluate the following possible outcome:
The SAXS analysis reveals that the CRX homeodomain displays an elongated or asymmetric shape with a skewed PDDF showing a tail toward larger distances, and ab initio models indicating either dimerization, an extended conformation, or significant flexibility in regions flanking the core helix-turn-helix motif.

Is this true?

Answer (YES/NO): NO